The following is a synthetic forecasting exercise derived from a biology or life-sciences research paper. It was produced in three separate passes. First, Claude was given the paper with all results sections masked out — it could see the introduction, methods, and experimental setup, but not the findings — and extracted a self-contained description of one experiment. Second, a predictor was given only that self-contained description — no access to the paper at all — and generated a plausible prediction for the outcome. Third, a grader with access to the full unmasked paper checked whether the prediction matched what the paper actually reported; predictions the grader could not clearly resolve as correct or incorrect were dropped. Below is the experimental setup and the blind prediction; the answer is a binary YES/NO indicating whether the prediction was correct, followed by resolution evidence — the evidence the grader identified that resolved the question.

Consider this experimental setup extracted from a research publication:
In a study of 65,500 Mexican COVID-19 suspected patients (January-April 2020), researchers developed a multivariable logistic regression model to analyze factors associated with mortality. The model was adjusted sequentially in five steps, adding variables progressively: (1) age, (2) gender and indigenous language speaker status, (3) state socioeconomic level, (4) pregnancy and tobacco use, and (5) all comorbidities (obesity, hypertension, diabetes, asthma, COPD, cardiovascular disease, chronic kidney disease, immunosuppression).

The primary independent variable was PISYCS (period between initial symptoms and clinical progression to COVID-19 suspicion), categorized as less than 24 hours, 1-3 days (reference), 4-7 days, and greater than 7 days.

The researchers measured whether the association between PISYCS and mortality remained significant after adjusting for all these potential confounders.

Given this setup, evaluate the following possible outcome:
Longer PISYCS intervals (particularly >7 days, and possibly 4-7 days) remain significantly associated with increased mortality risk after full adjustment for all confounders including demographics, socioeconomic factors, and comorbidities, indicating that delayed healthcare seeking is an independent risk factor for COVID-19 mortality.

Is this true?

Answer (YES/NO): NO